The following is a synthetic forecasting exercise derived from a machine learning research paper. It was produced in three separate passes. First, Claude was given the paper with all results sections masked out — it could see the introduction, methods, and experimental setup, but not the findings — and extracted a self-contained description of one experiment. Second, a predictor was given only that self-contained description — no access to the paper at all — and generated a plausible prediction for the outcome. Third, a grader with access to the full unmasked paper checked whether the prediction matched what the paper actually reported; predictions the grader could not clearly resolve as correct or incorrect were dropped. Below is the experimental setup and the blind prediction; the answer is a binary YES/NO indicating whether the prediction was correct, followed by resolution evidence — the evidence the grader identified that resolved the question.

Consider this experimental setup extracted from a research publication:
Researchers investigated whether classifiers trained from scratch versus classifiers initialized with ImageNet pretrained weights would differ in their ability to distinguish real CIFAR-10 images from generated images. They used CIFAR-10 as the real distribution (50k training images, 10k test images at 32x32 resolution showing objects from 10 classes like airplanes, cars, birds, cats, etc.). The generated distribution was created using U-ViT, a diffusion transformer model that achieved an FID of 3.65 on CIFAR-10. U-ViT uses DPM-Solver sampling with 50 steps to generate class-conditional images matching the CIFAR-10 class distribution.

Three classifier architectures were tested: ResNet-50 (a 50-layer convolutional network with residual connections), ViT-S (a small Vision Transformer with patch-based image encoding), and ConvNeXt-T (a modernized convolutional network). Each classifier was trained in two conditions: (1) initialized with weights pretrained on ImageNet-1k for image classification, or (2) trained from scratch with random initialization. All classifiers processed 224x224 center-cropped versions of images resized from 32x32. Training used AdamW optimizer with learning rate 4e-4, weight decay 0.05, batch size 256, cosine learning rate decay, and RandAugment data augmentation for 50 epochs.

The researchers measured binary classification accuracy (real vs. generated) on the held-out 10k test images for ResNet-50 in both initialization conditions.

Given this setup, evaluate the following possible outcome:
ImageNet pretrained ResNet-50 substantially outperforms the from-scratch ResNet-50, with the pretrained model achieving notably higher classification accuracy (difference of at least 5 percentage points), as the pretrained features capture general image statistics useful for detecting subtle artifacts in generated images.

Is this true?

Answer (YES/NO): YES